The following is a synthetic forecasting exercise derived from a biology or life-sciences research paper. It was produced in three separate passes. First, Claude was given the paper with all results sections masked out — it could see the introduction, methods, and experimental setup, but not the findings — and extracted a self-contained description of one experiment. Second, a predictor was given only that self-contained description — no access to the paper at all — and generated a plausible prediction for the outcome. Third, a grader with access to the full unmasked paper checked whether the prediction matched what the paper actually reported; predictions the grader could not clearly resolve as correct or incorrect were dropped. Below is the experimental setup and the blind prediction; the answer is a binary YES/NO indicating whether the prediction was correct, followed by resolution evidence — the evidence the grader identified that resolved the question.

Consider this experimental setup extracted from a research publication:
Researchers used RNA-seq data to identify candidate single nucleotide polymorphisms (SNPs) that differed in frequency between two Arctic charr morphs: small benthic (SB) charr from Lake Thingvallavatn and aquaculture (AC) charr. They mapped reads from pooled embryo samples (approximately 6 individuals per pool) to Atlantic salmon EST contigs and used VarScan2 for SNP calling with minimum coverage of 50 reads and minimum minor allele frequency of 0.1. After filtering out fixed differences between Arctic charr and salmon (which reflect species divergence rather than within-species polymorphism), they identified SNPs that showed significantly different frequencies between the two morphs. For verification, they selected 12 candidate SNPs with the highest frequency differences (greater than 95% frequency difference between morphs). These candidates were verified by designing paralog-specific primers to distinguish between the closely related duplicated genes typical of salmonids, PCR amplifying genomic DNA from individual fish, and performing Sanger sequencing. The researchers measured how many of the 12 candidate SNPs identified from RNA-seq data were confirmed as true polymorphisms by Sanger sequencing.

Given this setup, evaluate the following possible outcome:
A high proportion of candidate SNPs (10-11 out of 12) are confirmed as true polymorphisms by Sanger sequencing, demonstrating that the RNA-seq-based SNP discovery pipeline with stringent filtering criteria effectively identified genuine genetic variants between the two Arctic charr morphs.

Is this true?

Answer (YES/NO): NO